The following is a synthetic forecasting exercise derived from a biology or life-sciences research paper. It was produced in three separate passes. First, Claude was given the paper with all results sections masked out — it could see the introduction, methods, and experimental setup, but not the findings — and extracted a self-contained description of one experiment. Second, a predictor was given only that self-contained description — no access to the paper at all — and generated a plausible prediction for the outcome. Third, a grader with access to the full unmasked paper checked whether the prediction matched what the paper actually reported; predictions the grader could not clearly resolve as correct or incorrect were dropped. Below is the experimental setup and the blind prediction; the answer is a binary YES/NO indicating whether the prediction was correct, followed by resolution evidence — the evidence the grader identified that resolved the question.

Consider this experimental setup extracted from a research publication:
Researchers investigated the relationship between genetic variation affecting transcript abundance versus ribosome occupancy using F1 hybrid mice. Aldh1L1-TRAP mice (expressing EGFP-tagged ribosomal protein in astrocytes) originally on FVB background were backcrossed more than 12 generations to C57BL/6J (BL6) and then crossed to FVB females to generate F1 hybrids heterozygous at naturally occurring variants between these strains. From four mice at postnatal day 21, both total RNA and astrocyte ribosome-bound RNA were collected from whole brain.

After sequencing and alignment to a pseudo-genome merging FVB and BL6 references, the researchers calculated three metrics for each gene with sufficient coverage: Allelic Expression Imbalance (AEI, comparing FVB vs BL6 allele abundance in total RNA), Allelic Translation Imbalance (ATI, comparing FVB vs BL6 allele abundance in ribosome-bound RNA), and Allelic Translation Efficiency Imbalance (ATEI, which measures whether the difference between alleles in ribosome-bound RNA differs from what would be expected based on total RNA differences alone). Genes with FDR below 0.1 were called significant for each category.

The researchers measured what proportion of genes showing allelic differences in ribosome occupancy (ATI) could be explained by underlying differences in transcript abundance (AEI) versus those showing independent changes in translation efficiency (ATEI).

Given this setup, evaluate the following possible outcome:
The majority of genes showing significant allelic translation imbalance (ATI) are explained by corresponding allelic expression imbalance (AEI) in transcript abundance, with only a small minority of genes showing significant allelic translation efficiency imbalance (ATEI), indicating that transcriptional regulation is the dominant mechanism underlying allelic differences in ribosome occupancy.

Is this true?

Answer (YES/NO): YES